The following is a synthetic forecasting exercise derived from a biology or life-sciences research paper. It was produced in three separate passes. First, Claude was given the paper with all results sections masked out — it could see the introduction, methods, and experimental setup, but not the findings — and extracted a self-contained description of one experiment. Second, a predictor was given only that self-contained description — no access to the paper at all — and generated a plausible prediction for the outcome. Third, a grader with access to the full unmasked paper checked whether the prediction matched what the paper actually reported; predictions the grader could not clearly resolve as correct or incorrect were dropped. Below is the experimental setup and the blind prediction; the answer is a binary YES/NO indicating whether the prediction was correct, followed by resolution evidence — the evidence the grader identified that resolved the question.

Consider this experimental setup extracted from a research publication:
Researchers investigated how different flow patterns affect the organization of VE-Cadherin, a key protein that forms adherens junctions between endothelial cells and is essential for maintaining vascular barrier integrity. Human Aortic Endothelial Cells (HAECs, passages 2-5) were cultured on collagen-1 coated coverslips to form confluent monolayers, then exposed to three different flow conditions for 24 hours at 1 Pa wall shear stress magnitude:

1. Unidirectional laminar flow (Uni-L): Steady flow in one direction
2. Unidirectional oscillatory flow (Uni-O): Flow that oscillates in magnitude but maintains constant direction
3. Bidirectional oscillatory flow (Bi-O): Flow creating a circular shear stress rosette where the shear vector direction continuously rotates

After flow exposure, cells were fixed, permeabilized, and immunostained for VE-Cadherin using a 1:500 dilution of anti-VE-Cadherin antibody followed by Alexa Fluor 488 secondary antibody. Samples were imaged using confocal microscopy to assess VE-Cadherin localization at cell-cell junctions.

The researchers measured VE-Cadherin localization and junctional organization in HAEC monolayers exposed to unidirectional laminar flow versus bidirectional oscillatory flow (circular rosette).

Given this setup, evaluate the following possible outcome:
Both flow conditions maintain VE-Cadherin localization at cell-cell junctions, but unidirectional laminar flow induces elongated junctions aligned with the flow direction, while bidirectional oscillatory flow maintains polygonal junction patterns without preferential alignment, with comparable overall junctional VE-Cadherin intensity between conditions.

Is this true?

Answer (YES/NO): NO